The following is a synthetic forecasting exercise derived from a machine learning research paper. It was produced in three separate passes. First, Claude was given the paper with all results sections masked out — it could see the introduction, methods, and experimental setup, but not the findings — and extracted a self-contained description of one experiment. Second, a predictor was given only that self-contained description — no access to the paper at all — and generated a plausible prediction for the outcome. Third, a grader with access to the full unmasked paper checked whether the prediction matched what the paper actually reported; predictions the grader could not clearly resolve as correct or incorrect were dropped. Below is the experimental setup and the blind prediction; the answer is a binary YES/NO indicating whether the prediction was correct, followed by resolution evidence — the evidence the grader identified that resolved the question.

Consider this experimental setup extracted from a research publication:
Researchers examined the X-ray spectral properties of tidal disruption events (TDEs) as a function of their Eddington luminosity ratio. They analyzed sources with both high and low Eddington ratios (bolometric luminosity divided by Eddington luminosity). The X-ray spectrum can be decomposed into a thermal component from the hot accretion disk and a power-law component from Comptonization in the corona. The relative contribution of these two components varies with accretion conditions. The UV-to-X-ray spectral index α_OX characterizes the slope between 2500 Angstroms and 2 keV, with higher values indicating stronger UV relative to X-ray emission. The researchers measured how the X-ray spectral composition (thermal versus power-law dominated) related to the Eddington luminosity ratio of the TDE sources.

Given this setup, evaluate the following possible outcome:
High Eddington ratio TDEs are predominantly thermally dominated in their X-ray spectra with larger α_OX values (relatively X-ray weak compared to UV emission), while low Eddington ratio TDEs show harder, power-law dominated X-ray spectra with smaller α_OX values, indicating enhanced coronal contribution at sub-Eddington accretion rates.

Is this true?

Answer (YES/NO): YES